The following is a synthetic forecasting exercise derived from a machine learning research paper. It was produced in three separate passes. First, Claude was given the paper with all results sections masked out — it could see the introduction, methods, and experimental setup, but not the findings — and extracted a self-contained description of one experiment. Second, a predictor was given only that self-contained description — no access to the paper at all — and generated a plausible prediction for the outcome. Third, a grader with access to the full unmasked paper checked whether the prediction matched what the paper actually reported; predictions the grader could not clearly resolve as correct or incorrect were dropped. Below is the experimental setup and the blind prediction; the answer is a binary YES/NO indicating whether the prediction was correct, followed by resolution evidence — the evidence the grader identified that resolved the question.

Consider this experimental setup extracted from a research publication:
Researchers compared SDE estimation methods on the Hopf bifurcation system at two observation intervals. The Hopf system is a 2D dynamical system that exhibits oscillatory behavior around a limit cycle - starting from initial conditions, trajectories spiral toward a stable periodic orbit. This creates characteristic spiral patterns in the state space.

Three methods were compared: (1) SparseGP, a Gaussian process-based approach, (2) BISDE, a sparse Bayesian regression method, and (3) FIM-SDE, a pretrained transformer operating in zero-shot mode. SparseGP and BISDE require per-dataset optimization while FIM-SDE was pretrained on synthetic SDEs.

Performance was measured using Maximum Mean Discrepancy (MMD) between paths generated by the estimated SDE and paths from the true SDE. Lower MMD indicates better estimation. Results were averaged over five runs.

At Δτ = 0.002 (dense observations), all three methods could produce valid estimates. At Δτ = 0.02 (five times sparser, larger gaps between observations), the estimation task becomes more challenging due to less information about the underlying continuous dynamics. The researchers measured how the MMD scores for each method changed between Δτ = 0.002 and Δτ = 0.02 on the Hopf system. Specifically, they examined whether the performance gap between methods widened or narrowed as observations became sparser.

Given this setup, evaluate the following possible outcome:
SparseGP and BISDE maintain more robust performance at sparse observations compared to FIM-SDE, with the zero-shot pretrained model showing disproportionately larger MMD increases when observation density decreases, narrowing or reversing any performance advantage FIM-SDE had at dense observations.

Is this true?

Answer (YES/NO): NO